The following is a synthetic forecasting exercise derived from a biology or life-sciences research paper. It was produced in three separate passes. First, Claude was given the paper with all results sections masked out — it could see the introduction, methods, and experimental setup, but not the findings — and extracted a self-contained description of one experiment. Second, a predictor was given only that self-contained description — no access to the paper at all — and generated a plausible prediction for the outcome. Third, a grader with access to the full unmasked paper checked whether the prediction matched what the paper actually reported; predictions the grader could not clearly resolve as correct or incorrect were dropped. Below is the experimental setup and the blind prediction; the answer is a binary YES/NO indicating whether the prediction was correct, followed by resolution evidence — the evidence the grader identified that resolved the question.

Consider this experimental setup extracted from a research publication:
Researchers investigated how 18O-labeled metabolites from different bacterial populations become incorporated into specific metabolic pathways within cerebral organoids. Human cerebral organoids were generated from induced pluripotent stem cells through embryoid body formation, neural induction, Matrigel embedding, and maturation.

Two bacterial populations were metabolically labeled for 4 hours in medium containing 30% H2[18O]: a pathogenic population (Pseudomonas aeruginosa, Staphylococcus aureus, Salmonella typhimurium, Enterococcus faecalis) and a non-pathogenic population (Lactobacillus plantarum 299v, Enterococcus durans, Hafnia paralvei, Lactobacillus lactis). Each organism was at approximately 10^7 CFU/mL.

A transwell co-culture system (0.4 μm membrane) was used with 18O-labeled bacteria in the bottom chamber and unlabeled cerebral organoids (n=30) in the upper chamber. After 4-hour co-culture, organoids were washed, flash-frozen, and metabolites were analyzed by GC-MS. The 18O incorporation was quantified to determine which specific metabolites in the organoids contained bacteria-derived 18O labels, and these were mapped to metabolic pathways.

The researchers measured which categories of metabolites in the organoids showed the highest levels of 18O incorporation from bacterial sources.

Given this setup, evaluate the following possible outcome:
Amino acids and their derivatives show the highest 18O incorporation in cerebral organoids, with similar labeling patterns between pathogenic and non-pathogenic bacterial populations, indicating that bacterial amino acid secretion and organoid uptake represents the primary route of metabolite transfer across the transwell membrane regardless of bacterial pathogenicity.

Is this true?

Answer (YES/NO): NO